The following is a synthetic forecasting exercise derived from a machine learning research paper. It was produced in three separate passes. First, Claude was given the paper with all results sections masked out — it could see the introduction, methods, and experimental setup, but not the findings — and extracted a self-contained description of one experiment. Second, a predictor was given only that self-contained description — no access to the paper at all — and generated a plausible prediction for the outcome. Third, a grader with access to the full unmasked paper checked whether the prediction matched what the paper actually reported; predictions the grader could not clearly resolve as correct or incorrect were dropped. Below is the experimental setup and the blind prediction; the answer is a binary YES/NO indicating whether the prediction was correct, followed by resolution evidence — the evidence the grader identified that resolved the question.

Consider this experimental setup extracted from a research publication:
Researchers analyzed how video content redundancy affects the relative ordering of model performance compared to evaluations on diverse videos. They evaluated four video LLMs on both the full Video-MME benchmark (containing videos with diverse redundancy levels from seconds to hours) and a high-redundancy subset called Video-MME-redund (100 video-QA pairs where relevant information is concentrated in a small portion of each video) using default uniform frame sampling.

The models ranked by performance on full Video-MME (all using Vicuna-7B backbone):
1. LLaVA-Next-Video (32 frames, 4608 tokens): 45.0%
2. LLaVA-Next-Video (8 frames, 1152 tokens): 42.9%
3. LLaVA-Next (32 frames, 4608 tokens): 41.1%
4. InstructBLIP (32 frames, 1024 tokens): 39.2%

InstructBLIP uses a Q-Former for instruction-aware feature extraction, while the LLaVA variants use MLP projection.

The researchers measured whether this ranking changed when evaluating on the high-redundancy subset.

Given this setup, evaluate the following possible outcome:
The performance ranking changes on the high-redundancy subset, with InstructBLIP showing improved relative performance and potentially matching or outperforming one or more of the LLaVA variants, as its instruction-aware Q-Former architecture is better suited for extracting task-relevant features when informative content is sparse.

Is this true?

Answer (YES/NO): NO